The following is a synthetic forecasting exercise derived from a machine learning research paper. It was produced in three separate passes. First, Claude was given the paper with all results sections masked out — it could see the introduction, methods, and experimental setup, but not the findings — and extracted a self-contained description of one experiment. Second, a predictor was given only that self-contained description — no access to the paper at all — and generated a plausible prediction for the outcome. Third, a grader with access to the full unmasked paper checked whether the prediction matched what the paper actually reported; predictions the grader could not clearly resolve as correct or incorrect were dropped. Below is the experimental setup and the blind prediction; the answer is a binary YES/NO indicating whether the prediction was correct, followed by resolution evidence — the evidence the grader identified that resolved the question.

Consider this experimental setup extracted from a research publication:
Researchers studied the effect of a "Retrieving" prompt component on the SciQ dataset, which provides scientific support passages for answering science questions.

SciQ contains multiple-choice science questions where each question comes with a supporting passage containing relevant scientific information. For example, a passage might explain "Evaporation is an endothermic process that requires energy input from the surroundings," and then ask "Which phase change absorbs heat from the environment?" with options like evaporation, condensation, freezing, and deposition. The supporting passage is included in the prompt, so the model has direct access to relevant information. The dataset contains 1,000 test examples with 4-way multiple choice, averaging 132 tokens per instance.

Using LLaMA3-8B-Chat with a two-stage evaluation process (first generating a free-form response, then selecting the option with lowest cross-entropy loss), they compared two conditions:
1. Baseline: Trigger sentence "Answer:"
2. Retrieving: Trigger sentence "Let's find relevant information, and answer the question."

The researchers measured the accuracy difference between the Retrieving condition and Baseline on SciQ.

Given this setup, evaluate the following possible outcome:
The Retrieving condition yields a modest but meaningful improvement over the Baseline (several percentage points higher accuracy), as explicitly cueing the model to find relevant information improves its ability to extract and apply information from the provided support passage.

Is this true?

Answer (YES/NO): YES